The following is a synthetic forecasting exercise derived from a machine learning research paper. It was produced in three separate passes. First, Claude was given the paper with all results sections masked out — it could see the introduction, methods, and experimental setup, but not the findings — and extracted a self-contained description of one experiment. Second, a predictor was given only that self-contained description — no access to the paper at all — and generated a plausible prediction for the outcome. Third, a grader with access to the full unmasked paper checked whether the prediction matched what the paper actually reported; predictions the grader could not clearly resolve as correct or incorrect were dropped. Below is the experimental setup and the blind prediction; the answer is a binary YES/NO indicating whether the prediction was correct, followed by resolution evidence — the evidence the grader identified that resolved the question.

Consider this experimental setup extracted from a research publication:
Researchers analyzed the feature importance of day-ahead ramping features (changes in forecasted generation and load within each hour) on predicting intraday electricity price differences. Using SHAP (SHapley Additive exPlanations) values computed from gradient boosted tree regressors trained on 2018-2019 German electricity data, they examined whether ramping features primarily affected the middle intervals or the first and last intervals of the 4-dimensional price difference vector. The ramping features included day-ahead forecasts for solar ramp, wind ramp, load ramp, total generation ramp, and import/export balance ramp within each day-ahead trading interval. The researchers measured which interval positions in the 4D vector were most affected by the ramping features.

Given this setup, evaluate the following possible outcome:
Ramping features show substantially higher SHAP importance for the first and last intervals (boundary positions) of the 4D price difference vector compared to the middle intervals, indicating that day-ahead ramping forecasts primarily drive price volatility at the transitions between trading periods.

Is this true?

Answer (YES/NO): YES